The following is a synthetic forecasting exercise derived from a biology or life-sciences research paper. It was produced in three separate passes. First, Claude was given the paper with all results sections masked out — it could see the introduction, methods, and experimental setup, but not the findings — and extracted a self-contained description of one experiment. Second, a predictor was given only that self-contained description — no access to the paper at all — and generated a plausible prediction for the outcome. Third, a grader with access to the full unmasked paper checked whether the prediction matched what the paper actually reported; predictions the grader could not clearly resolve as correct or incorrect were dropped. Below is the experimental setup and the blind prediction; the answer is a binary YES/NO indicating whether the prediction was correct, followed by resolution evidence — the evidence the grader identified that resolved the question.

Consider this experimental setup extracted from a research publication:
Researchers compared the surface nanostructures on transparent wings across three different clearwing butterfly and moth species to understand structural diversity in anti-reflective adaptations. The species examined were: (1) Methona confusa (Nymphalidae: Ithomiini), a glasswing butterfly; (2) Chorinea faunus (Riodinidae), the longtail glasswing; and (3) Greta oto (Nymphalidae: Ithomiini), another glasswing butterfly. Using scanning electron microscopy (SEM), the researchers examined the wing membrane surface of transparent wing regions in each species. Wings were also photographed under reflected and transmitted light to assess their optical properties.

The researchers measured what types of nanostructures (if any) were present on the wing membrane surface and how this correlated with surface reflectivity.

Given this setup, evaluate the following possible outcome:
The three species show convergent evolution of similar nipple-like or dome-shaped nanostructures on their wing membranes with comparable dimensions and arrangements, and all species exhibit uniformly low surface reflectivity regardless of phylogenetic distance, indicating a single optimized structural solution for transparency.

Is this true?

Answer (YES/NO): NO